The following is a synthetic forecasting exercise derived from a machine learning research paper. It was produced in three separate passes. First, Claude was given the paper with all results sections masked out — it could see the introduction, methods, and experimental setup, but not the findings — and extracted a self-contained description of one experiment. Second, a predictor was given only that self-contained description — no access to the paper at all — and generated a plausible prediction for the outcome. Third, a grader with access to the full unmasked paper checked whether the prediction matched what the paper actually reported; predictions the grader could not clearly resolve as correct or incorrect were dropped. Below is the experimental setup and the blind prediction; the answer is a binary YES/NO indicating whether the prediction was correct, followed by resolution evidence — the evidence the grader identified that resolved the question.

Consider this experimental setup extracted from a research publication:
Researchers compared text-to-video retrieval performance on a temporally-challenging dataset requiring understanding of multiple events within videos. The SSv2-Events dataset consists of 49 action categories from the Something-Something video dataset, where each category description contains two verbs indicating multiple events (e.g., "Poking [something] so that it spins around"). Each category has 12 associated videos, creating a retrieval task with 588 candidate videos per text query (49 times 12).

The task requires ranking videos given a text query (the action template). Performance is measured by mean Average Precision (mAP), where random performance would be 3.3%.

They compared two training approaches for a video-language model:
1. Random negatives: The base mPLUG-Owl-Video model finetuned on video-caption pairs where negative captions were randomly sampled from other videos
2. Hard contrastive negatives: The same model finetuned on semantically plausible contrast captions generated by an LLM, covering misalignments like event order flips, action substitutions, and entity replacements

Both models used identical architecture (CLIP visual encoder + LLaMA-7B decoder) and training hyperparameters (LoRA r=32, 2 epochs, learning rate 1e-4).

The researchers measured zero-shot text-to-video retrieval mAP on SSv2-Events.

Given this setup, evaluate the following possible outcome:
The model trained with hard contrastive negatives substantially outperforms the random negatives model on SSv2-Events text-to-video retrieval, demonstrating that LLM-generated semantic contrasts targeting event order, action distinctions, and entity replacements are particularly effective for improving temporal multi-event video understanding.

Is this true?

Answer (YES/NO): YES